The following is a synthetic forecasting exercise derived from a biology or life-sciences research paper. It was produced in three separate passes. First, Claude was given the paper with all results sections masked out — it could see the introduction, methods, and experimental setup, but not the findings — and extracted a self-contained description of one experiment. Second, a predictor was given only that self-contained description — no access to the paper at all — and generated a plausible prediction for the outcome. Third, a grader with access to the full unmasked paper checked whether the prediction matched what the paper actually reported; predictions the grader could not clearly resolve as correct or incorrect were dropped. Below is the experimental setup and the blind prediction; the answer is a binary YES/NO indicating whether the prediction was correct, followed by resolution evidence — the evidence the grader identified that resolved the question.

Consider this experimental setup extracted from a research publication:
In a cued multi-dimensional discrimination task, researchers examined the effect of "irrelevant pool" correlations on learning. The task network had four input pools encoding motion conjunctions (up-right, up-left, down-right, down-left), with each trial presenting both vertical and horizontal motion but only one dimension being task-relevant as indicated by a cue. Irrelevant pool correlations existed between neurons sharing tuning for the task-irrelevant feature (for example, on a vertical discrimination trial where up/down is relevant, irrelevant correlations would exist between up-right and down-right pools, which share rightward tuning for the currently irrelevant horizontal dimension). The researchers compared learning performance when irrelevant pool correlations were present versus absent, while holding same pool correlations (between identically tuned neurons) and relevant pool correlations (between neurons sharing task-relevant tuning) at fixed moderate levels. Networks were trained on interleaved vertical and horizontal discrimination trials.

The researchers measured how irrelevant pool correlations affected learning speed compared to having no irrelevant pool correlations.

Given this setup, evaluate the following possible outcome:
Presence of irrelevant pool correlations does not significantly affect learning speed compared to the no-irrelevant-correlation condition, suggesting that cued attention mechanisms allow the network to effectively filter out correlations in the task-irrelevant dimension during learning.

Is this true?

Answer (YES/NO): NO